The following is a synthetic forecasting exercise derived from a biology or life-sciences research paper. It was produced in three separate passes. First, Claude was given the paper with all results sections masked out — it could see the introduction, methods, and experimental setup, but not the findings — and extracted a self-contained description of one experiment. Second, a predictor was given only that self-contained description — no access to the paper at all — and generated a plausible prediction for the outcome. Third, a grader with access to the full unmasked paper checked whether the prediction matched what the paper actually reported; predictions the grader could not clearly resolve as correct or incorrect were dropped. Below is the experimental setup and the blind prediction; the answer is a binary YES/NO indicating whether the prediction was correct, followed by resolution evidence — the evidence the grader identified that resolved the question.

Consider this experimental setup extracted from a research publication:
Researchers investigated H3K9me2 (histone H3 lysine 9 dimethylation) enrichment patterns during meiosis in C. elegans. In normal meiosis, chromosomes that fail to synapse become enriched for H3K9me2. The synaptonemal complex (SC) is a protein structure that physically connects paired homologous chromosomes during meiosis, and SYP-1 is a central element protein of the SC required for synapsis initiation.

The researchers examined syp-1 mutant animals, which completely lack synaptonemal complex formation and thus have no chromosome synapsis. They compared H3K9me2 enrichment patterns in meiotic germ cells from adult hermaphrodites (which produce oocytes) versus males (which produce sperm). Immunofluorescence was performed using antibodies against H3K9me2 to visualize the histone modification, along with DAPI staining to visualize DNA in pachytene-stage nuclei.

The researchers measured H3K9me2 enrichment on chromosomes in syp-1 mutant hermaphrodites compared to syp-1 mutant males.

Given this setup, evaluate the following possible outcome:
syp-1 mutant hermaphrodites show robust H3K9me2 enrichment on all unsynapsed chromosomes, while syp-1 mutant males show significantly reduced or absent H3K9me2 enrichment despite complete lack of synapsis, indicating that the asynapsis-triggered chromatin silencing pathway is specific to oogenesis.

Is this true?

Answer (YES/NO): NO